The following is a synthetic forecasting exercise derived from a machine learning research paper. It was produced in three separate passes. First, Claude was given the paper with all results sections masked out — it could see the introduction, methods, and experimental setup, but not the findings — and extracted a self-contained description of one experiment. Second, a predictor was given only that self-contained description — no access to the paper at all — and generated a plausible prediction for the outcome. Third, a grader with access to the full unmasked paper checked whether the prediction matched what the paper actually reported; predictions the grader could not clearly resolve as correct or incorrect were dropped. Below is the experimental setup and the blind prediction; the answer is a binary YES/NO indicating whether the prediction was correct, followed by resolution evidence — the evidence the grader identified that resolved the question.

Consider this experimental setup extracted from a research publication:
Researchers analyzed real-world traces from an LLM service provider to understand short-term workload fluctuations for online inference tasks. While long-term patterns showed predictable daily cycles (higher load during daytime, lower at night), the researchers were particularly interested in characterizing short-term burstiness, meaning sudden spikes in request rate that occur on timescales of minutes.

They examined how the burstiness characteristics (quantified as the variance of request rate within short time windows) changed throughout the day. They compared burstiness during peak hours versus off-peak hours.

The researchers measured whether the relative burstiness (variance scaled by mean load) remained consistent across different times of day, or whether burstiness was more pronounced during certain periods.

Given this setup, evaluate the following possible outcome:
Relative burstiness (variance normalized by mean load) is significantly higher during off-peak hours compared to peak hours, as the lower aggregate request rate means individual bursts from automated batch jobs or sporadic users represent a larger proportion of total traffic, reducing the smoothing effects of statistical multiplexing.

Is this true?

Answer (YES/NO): NO